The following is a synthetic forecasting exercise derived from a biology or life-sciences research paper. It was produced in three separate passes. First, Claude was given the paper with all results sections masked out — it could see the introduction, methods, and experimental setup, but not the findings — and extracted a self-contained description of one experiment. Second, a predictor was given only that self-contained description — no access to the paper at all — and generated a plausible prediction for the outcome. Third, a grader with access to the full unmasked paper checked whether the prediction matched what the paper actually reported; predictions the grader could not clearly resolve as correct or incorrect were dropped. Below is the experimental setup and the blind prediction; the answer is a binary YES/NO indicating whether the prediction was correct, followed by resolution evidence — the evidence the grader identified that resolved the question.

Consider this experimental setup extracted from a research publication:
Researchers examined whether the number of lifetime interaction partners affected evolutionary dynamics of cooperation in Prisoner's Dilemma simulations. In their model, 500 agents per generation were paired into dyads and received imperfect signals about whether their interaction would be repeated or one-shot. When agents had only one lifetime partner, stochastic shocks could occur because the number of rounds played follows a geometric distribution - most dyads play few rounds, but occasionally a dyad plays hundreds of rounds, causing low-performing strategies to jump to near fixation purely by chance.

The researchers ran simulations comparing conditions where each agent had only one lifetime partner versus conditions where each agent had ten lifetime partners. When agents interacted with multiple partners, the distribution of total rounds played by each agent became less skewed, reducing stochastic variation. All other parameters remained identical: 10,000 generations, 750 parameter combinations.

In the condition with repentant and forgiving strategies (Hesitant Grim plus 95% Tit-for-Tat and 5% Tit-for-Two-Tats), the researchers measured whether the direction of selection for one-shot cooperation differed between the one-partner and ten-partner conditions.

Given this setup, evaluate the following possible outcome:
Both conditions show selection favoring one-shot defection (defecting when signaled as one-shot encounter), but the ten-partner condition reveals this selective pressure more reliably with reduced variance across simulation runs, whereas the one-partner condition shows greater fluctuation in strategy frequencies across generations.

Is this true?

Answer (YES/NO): YES